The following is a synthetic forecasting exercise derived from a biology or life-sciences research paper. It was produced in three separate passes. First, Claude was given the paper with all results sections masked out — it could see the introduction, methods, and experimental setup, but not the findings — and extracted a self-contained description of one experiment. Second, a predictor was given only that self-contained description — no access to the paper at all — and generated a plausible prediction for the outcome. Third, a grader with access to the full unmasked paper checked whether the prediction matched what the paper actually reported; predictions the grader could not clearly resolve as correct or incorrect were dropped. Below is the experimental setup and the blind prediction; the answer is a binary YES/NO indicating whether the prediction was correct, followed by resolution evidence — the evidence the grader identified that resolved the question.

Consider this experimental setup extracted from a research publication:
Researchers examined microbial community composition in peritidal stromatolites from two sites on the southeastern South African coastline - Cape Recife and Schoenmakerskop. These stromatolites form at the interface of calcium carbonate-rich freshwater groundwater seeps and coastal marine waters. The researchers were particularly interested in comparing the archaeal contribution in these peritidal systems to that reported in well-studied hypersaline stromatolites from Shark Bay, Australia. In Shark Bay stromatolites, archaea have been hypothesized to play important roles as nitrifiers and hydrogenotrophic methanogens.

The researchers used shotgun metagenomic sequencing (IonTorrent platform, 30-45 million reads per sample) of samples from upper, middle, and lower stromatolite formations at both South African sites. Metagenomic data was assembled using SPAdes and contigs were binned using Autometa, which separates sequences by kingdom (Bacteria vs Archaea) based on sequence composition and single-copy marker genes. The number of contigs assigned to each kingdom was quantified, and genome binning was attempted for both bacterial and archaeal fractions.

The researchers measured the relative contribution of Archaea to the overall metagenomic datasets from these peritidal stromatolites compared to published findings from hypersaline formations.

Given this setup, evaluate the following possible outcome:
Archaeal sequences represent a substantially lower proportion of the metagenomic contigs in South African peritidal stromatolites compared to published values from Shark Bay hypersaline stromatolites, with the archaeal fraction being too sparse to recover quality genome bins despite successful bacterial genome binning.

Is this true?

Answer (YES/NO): YES